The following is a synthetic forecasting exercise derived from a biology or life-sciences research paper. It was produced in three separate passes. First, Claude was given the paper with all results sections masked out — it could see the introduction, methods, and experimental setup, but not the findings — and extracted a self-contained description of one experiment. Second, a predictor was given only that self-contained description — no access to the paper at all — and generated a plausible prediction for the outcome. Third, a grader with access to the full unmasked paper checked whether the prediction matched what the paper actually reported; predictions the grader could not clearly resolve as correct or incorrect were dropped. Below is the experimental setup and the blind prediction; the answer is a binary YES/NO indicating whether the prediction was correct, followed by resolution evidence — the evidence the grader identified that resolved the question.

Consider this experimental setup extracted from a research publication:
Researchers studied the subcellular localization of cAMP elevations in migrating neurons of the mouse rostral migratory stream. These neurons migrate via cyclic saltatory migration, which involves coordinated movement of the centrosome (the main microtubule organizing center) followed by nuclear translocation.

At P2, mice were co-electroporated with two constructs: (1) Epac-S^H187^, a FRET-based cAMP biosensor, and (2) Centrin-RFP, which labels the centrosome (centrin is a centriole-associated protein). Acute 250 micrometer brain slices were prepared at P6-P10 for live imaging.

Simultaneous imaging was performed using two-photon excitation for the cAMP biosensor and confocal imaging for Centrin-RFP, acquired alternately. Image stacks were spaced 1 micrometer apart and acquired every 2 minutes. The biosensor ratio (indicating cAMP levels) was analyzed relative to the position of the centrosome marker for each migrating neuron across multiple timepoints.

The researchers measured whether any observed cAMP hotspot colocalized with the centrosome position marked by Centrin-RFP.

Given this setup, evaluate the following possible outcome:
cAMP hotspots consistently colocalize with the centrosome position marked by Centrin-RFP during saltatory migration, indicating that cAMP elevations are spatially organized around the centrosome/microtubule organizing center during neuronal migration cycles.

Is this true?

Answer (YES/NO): YES